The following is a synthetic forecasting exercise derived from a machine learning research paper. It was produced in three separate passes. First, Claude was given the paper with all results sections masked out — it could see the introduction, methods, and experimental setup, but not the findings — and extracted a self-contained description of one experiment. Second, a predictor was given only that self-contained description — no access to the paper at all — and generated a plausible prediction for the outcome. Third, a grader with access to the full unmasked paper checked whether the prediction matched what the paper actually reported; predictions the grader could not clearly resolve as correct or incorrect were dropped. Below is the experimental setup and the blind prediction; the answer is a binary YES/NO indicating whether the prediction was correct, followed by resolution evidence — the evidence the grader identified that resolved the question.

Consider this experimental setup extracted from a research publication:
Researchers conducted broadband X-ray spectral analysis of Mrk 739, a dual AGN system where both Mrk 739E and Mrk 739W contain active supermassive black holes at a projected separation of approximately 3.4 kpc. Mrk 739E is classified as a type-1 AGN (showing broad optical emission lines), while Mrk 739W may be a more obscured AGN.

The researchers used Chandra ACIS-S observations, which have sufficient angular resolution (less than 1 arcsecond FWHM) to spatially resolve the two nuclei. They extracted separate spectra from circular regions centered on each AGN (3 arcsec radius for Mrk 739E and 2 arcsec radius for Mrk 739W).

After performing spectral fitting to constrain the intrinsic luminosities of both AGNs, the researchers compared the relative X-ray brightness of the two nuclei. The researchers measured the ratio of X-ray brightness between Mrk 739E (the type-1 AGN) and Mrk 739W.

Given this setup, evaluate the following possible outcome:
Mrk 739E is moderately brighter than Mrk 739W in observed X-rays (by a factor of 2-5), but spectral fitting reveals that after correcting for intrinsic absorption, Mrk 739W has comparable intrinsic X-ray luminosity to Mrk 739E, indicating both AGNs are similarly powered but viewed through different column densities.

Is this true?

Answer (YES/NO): NO